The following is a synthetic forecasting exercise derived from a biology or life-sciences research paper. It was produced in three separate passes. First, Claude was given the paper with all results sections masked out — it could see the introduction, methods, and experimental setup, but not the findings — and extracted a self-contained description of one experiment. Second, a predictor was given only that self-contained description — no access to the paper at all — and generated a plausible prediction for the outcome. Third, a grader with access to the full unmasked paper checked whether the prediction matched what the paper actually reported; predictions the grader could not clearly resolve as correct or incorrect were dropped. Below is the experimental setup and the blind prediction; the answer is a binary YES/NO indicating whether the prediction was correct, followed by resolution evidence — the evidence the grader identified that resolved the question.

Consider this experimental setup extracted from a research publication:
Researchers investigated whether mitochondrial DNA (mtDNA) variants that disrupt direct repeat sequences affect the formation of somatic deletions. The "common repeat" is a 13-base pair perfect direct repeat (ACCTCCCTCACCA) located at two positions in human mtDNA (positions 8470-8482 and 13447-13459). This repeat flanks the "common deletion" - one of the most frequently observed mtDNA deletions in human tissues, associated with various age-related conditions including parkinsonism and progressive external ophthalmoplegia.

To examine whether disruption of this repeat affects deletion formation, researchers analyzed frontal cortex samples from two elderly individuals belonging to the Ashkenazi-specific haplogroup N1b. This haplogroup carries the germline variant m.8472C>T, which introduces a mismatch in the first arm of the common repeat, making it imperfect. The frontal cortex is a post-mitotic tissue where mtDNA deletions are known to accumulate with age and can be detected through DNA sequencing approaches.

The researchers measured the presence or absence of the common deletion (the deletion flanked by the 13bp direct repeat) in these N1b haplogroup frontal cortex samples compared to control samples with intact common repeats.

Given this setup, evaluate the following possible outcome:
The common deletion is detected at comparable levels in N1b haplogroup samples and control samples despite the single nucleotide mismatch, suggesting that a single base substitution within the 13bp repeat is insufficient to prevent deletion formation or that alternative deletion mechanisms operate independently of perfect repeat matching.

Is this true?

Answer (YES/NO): NO